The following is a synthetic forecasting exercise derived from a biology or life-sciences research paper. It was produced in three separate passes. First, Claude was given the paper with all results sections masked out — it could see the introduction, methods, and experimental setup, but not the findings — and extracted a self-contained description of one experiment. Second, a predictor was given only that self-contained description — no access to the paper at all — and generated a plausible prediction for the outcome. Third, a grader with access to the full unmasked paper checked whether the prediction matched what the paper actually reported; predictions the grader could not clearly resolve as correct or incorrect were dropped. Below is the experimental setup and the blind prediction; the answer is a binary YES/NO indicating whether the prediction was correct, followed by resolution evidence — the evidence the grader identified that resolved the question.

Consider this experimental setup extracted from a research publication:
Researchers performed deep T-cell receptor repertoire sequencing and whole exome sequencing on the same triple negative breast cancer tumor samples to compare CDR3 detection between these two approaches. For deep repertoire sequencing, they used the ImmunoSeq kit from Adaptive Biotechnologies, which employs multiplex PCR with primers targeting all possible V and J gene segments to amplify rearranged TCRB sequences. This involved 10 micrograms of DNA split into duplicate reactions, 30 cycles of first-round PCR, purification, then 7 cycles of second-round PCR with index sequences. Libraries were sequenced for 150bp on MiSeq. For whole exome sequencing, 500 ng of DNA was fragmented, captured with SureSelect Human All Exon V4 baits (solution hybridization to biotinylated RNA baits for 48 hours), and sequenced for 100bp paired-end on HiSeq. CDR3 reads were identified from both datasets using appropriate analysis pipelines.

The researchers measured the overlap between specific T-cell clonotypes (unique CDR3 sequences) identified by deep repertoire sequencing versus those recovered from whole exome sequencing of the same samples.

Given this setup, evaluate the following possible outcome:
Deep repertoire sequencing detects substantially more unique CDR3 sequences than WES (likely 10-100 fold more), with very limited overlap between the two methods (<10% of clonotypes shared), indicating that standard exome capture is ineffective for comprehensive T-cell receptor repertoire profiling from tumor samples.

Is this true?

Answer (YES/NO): NO